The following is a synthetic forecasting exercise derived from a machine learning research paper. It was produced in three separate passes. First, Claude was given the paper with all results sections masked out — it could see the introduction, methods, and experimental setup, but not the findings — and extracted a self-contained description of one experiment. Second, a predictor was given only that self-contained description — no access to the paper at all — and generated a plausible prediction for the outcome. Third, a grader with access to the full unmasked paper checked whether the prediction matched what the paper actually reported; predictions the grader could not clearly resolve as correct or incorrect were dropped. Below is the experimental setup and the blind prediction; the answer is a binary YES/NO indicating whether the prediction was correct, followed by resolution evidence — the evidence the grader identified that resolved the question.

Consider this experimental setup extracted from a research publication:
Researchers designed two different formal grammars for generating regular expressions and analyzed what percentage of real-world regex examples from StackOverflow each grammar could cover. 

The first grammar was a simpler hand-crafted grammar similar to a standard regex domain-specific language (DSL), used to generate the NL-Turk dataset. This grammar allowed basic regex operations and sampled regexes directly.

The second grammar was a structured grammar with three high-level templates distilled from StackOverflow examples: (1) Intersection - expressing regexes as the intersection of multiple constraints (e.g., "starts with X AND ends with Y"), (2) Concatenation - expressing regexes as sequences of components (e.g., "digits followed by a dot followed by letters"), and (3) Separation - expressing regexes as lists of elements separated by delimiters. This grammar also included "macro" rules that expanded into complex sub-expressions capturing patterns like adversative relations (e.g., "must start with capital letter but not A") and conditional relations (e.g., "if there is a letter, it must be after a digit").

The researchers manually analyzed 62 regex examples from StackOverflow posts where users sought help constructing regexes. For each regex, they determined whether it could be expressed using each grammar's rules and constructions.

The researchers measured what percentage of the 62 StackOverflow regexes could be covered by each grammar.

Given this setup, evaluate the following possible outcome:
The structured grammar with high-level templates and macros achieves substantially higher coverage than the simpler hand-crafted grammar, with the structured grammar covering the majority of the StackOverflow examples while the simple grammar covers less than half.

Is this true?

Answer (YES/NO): YES